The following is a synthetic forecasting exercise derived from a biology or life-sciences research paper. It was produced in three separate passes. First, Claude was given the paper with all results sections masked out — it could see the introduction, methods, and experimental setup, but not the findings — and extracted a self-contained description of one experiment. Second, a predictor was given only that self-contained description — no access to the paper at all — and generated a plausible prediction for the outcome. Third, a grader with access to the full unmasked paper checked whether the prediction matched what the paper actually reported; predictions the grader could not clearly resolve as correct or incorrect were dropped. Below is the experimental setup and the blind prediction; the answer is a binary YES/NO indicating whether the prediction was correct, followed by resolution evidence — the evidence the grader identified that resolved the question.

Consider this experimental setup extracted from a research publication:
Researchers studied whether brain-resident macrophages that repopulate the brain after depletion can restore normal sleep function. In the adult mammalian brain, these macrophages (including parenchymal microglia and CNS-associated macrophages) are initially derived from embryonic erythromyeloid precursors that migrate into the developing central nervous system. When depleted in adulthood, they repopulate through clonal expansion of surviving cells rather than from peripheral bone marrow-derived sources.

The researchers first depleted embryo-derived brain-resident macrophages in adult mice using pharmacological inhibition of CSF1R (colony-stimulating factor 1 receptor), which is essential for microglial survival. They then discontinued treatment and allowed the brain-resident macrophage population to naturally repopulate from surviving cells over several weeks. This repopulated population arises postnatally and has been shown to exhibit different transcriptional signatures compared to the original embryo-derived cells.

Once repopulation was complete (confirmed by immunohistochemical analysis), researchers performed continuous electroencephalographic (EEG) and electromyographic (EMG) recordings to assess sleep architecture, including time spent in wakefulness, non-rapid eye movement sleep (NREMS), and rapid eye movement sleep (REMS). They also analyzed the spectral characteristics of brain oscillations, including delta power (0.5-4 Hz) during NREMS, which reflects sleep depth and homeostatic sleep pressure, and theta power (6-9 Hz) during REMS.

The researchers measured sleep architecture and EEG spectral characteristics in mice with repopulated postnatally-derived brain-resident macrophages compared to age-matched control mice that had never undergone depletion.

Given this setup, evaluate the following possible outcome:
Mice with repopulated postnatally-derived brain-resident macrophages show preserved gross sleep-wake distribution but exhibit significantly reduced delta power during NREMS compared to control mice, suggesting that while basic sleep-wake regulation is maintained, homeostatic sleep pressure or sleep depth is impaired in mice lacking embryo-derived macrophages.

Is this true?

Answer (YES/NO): NO